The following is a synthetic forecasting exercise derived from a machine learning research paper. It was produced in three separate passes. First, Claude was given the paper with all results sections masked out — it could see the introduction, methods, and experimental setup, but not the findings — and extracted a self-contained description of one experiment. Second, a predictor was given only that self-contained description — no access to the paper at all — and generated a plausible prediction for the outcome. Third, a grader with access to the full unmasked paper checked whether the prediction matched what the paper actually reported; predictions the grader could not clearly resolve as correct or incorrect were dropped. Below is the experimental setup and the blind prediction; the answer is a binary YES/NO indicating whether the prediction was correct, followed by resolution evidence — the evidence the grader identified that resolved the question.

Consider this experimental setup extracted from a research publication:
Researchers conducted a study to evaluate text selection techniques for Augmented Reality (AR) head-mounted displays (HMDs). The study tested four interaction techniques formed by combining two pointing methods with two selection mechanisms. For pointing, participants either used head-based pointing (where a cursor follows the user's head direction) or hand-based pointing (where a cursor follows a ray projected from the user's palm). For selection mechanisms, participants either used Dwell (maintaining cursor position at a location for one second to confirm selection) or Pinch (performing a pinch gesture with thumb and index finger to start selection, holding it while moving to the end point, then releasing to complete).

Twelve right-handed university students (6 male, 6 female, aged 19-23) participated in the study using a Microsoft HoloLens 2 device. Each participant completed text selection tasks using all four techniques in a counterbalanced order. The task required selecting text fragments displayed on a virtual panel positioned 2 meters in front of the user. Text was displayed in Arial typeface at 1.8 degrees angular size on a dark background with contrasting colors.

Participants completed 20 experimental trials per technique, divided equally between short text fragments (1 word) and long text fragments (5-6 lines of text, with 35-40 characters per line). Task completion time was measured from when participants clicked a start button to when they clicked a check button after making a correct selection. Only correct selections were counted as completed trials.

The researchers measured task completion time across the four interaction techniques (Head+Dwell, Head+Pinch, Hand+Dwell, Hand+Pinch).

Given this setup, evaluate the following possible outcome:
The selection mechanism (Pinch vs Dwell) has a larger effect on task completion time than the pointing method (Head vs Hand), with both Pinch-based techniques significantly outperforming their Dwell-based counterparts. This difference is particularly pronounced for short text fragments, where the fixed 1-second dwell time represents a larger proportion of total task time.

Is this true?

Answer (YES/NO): NO